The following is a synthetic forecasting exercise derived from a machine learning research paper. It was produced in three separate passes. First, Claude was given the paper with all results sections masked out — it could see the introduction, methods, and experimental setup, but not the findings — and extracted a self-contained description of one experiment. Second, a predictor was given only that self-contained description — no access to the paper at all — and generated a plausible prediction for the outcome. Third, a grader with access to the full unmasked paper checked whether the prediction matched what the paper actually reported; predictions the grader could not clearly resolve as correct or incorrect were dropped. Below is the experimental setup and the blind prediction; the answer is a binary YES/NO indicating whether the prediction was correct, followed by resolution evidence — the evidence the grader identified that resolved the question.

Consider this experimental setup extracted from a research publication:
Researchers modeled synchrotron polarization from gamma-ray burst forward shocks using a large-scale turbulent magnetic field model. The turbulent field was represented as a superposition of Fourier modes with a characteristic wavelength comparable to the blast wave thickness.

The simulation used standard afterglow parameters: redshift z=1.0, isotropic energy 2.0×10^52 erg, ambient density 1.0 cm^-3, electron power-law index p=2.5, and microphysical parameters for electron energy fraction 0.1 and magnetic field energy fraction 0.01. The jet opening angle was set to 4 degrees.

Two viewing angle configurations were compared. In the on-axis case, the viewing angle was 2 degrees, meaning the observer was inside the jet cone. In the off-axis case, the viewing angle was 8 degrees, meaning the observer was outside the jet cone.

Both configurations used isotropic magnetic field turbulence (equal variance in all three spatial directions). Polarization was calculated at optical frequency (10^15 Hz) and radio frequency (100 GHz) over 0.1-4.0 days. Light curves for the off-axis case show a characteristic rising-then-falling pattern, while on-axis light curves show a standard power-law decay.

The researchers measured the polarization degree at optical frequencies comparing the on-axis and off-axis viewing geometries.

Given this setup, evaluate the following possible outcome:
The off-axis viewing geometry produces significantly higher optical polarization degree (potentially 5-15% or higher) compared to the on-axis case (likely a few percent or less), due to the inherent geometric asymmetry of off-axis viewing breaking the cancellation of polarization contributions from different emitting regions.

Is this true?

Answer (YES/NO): NO